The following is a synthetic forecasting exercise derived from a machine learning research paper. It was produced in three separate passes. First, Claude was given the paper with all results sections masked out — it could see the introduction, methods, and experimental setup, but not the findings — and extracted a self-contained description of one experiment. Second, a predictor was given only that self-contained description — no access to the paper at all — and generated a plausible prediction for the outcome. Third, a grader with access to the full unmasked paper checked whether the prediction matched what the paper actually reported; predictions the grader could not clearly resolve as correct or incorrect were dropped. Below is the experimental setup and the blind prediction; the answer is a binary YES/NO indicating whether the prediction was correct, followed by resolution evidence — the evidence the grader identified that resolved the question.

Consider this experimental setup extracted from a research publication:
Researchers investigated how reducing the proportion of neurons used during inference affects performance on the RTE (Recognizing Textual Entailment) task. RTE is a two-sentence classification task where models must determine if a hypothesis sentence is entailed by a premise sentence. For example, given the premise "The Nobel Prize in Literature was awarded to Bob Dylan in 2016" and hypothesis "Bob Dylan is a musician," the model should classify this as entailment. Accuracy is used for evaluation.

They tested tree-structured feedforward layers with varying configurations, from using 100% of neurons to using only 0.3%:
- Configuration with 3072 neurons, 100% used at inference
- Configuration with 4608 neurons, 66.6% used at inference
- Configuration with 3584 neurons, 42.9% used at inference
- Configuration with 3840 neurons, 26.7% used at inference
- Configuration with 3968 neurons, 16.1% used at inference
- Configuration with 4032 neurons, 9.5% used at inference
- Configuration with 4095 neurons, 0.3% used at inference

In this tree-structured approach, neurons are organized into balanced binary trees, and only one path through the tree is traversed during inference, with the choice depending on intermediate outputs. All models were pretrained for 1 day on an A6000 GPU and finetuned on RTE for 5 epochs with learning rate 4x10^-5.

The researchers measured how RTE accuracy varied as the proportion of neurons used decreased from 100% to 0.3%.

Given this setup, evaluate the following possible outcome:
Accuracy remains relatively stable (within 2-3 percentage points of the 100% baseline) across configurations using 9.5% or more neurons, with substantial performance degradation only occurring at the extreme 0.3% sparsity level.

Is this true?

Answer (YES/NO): NO